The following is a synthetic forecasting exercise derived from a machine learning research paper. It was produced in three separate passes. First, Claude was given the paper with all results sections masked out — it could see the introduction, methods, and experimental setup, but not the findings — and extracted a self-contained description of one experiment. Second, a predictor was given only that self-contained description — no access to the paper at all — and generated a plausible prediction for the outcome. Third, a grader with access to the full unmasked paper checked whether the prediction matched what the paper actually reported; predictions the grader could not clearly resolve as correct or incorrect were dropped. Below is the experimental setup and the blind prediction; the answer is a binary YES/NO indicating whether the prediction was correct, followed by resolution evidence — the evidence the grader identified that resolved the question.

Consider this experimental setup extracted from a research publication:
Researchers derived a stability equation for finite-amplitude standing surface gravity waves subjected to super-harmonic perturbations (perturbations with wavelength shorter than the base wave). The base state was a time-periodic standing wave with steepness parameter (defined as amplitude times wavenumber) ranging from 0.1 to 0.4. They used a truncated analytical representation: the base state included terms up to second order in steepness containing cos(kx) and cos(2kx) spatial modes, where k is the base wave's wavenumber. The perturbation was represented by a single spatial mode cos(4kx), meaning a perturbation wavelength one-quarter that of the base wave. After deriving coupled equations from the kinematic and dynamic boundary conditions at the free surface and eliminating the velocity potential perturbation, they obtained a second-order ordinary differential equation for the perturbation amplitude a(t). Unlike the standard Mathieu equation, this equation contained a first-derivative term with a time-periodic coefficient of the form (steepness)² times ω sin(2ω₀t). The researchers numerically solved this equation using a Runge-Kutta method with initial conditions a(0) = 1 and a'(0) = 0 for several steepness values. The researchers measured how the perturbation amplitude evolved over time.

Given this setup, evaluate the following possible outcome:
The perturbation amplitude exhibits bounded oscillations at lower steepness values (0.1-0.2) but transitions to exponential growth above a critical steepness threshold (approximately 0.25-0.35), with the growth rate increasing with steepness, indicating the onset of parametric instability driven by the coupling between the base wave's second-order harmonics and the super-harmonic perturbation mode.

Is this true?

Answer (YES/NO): NO